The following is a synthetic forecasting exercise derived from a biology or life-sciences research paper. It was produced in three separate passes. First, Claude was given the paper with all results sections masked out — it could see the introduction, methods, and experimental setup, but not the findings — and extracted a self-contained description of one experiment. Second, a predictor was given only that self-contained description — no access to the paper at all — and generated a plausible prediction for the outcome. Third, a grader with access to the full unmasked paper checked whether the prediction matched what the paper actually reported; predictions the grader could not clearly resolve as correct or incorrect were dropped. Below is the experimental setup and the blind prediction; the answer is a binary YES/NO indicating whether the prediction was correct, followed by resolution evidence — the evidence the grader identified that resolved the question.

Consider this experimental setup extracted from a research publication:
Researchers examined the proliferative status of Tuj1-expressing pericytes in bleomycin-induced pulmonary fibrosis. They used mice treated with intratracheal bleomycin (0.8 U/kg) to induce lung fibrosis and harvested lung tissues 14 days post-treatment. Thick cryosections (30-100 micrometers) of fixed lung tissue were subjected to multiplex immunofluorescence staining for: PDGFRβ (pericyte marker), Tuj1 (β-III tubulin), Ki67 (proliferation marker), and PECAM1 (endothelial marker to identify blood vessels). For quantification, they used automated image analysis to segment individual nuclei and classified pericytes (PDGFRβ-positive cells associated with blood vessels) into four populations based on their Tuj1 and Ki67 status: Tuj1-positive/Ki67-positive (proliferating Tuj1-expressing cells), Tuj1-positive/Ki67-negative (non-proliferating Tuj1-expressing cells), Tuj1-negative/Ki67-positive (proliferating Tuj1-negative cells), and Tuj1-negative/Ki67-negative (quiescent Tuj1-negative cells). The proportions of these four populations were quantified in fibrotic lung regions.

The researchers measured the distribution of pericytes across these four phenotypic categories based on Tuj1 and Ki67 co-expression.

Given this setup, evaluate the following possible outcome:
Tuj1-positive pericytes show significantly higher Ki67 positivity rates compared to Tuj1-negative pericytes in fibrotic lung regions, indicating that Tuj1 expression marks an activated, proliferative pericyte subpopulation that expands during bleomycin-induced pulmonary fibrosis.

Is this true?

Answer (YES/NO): NO